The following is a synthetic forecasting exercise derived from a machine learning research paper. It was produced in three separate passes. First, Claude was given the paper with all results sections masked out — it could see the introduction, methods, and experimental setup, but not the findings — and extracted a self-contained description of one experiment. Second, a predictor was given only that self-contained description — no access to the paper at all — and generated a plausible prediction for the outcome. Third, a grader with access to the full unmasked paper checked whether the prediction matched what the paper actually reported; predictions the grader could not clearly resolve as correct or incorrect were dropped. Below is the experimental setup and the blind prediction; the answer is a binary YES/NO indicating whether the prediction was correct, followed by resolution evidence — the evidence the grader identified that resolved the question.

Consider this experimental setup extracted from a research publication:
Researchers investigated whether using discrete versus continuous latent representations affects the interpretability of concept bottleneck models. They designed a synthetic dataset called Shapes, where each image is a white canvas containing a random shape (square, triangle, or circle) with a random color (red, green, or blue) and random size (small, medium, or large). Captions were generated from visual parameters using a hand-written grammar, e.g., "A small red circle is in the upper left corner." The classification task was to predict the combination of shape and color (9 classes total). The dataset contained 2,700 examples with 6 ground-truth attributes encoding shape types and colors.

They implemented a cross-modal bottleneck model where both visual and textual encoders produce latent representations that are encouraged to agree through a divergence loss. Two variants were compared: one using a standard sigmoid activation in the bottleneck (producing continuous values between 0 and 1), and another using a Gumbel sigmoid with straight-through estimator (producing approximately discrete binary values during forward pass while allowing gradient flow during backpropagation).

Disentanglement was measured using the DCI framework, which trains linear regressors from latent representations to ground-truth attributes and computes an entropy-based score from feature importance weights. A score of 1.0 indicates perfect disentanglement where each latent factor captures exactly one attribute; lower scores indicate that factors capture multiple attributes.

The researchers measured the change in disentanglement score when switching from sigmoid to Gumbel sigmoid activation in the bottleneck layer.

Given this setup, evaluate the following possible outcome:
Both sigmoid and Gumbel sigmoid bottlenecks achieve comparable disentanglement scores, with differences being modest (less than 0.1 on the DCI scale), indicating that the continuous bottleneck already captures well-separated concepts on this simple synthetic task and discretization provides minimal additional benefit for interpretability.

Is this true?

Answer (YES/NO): NO